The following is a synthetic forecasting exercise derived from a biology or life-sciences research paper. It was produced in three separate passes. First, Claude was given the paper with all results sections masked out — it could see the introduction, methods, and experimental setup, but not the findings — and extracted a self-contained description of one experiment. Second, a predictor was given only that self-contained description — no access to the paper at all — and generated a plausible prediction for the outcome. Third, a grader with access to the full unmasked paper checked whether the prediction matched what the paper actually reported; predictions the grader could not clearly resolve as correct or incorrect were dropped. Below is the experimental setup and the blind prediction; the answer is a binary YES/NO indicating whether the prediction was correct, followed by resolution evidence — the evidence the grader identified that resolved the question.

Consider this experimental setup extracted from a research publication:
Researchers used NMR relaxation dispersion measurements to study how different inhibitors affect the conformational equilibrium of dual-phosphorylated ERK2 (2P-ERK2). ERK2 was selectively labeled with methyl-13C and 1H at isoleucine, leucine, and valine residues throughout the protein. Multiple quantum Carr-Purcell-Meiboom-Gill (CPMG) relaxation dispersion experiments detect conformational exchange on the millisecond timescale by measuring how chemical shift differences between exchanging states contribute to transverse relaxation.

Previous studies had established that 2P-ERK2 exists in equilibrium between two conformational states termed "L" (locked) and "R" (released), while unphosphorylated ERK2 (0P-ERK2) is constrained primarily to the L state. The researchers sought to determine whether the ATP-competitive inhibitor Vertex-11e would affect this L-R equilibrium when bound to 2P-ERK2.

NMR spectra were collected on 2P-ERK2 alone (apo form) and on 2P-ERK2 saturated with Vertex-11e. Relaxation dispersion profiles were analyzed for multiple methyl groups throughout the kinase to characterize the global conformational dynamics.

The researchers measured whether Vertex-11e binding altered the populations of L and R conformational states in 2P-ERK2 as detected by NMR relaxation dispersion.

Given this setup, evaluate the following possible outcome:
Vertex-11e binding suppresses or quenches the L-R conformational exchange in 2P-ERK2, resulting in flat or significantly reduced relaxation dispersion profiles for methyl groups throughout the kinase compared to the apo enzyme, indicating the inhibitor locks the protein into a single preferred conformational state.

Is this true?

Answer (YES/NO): YES